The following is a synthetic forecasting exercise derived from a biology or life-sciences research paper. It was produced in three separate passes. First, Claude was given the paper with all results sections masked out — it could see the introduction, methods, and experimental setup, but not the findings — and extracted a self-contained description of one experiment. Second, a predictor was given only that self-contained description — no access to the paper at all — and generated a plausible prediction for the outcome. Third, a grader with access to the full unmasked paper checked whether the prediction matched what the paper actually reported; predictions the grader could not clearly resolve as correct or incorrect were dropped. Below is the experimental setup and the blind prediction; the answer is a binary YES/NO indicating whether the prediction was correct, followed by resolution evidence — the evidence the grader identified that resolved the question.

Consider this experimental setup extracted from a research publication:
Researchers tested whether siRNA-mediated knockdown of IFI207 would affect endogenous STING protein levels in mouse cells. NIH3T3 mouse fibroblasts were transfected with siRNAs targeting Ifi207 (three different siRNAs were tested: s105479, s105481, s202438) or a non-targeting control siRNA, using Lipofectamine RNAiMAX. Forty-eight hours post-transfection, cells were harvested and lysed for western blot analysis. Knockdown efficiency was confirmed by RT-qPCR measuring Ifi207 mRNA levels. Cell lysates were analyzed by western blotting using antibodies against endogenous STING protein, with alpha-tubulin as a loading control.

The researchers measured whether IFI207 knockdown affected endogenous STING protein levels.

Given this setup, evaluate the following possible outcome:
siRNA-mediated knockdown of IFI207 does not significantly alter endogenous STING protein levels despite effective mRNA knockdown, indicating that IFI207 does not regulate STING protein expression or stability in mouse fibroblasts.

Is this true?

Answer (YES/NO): NO